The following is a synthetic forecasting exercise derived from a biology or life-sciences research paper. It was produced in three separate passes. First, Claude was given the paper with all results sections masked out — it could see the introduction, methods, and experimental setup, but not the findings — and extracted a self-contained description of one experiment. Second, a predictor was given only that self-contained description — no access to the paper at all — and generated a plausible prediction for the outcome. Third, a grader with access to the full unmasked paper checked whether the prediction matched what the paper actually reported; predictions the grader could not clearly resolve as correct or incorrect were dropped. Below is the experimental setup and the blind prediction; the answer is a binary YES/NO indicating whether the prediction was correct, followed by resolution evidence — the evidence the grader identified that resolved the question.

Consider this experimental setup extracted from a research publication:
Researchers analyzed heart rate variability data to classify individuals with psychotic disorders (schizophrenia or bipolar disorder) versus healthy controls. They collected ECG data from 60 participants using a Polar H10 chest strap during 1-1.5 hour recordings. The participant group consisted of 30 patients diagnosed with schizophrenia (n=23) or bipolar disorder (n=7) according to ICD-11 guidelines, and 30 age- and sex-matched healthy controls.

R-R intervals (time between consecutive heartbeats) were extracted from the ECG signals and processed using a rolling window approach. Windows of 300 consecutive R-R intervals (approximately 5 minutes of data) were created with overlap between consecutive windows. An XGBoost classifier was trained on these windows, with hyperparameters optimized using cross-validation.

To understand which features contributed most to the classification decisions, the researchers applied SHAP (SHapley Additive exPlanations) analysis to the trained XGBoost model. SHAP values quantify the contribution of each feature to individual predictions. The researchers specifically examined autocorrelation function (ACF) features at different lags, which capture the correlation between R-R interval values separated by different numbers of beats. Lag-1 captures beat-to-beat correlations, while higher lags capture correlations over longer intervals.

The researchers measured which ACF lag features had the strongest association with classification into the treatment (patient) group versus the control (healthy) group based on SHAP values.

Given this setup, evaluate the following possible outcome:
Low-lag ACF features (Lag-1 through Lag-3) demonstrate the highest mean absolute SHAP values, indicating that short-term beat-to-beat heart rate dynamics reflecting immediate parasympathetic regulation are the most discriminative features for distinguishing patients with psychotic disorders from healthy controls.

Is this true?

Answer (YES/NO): NO